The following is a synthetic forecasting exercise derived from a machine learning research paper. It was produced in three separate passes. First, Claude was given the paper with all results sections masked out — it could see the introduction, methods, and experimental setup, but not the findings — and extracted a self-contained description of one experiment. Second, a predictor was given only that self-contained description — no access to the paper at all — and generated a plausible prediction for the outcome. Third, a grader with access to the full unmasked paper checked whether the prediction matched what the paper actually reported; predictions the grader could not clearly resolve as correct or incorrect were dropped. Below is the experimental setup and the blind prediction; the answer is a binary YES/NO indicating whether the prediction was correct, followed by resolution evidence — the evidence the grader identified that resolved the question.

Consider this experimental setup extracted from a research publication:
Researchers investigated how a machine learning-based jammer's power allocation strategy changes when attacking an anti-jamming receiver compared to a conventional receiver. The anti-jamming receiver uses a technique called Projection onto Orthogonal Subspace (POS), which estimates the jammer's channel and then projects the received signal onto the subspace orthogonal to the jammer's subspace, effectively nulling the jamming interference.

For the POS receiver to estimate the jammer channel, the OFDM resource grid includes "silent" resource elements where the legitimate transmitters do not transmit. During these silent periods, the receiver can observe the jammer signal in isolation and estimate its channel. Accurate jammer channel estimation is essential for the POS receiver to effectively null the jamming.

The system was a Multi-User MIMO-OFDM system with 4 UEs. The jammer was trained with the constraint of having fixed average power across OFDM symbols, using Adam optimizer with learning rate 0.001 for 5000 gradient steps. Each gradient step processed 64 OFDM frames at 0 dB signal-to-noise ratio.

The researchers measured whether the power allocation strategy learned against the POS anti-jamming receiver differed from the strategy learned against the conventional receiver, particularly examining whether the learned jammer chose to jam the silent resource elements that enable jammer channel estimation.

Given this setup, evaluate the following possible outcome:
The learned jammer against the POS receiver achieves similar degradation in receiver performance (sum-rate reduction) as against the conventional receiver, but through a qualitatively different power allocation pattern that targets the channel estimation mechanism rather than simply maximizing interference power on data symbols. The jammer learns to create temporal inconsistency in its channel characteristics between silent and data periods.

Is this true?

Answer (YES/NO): NO